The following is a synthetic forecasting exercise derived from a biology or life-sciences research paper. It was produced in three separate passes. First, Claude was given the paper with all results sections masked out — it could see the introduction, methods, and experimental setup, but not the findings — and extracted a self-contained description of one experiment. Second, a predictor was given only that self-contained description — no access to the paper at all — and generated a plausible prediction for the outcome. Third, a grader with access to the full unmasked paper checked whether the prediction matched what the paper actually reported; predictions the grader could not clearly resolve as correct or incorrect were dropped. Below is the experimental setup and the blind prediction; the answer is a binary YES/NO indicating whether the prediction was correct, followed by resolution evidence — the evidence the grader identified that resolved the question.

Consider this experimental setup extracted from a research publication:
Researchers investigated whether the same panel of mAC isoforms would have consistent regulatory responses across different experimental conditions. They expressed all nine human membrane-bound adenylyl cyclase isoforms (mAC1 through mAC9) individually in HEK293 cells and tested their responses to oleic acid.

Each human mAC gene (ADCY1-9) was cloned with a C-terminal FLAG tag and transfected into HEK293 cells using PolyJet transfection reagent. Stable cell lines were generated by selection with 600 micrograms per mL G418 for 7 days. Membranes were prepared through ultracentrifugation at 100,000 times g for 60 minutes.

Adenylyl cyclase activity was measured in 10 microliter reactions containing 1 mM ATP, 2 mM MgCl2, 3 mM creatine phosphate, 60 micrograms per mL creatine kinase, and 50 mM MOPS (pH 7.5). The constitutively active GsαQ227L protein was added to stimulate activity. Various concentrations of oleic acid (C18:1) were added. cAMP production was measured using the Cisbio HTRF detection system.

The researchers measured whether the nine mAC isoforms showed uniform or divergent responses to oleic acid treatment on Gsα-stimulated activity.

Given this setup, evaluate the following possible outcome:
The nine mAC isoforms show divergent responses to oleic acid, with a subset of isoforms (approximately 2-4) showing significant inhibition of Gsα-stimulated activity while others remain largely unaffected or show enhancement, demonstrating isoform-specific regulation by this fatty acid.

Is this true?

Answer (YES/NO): NO